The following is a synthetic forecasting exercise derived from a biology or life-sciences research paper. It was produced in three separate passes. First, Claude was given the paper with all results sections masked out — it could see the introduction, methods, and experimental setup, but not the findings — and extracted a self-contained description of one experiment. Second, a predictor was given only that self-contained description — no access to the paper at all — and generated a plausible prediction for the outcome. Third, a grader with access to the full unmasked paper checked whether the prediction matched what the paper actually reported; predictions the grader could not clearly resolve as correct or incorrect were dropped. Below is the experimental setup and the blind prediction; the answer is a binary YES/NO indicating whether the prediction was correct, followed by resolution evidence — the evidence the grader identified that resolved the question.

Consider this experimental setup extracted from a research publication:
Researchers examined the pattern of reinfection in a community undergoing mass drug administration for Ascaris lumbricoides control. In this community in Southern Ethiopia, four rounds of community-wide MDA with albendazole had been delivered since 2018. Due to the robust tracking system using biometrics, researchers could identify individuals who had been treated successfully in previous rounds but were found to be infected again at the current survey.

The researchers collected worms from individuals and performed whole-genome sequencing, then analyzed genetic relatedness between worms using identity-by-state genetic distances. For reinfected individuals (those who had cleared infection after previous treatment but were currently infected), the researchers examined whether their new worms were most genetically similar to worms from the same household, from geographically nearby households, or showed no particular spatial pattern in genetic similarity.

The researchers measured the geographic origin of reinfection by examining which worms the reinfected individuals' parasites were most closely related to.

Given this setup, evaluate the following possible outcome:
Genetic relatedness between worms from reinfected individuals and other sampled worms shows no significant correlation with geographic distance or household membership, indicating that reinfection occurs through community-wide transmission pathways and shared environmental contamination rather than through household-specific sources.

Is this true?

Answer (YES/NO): NO